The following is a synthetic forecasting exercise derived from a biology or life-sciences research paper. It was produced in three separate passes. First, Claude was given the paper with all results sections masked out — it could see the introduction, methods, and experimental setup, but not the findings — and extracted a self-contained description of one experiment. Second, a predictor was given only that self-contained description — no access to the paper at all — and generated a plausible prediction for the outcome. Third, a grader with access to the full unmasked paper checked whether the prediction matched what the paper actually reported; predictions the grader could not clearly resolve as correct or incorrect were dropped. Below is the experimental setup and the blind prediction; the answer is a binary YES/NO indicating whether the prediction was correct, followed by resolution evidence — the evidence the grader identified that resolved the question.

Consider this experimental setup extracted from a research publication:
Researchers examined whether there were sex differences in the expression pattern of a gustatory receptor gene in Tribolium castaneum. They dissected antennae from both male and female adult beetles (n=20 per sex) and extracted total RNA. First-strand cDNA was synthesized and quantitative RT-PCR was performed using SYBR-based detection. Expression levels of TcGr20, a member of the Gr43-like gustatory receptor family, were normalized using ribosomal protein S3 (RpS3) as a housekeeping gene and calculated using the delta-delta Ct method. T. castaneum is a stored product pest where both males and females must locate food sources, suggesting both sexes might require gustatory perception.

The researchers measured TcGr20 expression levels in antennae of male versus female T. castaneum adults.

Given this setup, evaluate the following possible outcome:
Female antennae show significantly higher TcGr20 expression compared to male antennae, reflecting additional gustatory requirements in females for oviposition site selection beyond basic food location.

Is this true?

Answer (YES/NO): NO